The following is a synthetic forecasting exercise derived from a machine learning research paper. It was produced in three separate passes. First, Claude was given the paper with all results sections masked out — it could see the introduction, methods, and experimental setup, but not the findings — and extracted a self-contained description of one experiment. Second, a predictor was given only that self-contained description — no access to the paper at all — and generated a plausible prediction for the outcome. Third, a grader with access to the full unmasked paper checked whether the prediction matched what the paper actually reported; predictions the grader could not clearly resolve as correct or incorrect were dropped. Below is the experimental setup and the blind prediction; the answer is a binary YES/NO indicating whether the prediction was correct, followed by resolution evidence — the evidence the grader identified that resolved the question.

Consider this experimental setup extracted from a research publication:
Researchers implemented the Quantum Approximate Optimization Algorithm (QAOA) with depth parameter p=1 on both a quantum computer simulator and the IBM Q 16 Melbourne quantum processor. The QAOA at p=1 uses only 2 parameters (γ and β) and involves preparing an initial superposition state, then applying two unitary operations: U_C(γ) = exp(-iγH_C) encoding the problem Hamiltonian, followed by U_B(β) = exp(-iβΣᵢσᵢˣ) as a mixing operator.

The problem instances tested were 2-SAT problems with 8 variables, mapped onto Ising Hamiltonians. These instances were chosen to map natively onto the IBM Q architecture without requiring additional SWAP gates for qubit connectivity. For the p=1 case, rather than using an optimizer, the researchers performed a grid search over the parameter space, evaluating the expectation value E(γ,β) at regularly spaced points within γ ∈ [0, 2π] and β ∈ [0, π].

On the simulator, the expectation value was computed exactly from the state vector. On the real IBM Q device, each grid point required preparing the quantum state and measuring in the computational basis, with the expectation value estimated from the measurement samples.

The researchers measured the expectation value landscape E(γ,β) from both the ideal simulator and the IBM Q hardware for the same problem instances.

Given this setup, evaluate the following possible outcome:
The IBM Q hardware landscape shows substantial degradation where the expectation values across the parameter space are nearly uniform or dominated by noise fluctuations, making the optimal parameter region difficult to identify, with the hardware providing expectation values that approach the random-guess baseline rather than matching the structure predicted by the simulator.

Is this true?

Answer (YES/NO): NO